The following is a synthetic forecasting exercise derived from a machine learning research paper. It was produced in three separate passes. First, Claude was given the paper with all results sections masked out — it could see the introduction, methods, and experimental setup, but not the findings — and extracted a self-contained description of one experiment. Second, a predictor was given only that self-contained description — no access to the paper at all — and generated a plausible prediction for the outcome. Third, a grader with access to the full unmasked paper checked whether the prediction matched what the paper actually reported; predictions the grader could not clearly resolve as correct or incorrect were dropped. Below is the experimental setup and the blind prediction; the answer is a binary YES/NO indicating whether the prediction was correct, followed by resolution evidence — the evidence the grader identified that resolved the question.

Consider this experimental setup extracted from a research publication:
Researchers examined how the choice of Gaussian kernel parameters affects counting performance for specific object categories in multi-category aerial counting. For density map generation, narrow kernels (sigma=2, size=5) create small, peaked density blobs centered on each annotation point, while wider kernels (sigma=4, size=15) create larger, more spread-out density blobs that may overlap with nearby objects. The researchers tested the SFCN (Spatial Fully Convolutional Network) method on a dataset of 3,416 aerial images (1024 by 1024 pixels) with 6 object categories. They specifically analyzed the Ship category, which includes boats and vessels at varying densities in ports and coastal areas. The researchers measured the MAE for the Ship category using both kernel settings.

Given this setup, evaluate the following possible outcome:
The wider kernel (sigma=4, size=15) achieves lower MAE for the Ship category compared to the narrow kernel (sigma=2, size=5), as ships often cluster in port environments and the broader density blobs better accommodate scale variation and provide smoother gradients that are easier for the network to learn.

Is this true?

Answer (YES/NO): NO